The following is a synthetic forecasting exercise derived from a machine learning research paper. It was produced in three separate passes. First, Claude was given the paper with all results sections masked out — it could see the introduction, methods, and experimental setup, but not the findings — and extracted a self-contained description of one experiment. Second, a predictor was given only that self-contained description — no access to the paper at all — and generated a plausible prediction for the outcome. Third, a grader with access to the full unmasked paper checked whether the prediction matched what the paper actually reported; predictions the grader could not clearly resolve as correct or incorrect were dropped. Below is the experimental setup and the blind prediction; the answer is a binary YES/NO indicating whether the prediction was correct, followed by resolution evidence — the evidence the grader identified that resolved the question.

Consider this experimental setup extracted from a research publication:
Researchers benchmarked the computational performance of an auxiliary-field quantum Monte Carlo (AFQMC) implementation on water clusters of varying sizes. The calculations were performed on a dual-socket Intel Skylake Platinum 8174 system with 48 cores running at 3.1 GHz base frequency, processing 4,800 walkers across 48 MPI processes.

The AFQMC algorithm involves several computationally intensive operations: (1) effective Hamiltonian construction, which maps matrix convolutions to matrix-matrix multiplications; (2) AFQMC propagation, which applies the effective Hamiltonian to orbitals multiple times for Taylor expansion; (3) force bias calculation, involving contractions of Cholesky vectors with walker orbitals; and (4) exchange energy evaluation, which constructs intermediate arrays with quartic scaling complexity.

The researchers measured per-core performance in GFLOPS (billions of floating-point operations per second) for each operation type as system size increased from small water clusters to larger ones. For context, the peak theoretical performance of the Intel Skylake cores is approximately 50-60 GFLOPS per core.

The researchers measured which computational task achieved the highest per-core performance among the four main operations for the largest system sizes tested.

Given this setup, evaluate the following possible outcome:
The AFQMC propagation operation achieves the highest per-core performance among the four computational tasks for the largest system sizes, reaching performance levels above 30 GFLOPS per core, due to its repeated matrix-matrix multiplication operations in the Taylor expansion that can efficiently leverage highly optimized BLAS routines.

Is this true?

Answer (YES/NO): YES